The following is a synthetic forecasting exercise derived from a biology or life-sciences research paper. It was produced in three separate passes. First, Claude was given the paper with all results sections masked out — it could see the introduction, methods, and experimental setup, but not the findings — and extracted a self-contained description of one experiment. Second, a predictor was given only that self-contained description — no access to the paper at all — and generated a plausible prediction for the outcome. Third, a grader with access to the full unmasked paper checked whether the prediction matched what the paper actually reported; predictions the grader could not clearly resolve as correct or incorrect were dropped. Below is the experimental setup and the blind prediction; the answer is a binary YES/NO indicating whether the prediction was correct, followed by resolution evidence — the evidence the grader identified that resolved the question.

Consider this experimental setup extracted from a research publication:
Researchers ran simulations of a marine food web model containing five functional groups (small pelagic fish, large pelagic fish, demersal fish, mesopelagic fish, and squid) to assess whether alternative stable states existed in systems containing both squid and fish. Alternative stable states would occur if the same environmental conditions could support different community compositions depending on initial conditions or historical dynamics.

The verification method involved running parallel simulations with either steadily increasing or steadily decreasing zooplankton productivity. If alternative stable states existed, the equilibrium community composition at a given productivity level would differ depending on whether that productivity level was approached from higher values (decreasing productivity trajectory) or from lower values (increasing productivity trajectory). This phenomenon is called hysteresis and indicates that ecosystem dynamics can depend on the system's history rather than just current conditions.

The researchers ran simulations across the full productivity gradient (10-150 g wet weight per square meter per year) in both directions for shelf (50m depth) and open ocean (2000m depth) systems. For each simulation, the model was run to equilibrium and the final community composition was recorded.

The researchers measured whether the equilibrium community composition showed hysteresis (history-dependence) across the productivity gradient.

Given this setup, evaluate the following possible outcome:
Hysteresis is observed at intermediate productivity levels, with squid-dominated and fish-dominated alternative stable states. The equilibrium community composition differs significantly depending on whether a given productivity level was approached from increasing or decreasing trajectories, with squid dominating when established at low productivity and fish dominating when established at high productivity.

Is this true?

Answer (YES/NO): NO